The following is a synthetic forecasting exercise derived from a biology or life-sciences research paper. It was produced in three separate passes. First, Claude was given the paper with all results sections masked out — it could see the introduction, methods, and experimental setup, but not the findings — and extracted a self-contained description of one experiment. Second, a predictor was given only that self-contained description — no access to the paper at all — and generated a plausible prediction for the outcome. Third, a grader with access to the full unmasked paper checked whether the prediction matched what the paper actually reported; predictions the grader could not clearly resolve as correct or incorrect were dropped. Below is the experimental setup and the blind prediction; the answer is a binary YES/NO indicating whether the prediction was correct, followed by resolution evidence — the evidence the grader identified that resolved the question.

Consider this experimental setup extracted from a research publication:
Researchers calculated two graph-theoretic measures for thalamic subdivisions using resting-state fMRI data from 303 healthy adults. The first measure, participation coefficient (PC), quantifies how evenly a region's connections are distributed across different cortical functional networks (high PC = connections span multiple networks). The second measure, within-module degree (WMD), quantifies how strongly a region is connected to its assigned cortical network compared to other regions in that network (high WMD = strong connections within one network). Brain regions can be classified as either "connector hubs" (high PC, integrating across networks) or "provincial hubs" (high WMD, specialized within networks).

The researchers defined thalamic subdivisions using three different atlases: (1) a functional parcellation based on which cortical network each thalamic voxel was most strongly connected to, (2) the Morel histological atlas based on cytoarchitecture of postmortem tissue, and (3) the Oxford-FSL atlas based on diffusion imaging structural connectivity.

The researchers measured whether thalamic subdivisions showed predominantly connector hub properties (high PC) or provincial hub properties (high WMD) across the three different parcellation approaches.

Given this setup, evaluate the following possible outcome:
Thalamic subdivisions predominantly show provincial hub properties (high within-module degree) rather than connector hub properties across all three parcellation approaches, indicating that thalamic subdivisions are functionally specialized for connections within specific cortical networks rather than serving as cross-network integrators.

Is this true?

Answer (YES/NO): NO